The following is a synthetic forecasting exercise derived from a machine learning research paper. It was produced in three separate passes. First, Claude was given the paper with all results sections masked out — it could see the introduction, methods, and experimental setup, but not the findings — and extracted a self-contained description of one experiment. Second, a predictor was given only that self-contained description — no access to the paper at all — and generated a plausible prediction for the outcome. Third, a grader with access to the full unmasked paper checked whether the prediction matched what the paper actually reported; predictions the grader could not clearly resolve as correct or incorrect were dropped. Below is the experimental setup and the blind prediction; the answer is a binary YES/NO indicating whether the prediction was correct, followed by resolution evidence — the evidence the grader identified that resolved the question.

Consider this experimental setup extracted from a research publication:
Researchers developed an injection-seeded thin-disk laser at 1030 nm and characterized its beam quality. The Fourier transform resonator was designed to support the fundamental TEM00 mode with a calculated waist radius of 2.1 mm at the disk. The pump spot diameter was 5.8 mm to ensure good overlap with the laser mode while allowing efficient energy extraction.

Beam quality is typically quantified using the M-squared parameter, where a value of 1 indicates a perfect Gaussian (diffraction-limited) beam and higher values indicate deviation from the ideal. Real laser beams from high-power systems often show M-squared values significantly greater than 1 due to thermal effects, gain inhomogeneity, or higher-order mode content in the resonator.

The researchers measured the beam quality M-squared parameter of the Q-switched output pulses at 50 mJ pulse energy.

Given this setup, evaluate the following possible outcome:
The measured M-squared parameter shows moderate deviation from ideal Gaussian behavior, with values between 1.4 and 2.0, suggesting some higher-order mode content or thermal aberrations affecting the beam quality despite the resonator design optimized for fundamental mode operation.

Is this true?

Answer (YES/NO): NO